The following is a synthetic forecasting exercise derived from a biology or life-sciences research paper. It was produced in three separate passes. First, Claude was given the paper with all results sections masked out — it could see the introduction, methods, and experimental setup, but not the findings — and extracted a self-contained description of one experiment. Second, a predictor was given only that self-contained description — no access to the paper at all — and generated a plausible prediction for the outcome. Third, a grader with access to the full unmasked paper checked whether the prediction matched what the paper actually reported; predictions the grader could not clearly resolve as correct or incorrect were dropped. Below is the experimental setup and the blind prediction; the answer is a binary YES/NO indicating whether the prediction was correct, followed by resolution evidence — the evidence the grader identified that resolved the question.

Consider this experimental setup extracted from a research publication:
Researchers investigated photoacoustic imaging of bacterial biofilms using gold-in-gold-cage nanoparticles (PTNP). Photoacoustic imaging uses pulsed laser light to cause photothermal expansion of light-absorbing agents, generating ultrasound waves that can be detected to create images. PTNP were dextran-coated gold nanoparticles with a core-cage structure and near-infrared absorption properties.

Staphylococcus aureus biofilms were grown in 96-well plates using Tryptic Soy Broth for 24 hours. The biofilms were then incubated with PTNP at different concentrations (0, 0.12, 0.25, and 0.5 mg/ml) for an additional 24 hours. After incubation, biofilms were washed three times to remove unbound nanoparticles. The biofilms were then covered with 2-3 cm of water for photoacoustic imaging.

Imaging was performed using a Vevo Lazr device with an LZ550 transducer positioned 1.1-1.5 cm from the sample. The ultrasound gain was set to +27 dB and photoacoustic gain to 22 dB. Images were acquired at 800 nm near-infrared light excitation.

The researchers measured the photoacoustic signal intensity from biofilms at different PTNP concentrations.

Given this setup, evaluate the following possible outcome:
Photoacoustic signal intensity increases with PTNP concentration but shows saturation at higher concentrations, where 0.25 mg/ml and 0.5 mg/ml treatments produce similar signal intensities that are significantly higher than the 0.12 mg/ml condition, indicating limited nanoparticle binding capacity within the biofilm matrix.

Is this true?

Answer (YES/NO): NO